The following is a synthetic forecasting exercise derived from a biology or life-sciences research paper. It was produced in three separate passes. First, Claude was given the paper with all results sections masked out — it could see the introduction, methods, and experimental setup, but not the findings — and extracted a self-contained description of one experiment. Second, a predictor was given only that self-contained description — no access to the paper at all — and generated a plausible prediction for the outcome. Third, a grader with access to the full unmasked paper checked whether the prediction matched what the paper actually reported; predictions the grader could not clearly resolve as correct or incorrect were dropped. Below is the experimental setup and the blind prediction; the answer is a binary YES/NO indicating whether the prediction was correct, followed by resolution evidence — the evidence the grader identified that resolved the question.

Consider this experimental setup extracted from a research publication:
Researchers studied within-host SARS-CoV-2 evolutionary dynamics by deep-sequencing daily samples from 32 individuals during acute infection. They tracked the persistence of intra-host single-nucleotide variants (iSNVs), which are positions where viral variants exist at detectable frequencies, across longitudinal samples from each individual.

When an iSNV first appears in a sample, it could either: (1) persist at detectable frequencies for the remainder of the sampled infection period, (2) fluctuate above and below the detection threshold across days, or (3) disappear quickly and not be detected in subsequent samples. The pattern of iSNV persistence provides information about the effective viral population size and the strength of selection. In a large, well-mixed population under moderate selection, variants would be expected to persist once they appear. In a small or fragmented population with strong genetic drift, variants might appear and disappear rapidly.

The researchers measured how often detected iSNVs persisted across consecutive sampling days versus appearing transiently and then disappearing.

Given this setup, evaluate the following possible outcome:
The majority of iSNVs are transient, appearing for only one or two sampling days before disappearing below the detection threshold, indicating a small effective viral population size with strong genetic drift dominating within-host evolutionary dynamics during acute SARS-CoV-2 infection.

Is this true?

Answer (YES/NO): YES